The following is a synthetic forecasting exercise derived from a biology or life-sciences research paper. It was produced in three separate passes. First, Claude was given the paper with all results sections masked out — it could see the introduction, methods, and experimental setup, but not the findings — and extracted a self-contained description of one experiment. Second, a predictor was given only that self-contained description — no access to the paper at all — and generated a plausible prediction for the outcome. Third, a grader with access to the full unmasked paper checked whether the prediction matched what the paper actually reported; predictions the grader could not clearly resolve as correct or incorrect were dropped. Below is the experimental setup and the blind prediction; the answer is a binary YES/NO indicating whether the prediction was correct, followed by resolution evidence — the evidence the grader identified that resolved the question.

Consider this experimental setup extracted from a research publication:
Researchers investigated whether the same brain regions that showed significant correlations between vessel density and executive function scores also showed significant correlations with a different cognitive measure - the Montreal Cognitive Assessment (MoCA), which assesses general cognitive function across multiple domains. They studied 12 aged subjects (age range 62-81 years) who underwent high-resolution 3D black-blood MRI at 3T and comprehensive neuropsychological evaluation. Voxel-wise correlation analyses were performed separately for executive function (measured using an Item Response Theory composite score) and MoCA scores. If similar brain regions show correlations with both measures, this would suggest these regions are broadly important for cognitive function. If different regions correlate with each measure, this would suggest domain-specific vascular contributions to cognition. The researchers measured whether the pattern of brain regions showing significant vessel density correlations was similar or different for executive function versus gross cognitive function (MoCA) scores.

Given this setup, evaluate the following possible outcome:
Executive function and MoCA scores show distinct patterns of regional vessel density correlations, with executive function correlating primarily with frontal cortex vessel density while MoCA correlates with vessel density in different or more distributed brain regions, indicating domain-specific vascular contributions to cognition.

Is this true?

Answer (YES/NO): NO